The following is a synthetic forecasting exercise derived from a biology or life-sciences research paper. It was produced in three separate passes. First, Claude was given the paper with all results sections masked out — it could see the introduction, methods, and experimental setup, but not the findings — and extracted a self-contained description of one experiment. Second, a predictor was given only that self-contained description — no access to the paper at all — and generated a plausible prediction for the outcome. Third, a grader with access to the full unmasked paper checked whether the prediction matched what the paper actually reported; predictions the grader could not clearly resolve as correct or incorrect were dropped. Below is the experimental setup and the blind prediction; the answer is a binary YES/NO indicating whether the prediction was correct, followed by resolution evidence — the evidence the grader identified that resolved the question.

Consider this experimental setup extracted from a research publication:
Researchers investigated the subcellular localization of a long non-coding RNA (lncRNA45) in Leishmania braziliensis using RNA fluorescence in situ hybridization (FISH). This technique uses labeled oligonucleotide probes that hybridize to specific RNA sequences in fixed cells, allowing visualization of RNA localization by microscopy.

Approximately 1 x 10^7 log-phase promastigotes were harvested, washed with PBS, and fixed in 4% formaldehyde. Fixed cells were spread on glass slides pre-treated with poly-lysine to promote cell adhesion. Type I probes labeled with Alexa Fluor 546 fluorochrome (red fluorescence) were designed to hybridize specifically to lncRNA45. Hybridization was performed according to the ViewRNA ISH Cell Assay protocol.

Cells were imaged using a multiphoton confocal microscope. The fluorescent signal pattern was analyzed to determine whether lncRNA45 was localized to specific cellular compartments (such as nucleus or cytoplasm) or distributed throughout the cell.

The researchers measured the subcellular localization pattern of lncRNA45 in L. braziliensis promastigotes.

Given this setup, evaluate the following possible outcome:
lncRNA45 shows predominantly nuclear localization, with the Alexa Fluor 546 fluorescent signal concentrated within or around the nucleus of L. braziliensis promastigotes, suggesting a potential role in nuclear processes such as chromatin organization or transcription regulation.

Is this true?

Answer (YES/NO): NO